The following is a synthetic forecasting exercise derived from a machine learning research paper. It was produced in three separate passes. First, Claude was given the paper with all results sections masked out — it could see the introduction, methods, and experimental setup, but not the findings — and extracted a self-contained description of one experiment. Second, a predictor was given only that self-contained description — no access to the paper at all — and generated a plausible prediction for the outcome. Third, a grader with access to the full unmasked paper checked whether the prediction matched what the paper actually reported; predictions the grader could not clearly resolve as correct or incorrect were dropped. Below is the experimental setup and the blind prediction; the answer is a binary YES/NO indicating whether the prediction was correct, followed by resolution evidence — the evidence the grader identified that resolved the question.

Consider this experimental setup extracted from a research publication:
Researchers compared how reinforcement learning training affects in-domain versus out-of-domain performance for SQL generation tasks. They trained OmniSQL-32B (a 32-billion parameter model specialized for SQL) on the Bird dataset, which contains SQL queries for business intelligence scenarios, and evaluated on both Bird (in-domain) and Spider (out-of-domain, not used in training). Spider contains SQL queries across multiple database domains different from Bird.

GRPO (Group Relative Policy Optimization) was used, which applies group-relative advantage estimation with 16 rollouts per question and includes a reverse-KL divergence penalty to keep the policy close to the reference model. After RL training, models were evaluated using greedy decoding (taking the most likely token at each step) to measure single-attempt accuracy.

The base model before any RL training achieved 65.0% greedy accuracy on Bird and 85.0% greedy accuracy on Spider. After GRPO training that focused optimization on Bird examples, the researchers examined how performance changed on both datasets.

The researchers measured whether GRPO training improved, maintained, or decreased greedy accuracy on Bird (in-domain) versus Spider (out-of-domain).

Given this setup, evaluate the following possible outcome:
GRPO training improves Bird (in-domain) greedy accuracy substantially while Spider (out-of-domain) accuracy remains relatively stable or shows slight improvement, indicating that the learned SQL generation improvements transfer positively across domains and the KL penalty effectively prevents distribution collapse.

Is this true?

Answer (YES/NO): NO